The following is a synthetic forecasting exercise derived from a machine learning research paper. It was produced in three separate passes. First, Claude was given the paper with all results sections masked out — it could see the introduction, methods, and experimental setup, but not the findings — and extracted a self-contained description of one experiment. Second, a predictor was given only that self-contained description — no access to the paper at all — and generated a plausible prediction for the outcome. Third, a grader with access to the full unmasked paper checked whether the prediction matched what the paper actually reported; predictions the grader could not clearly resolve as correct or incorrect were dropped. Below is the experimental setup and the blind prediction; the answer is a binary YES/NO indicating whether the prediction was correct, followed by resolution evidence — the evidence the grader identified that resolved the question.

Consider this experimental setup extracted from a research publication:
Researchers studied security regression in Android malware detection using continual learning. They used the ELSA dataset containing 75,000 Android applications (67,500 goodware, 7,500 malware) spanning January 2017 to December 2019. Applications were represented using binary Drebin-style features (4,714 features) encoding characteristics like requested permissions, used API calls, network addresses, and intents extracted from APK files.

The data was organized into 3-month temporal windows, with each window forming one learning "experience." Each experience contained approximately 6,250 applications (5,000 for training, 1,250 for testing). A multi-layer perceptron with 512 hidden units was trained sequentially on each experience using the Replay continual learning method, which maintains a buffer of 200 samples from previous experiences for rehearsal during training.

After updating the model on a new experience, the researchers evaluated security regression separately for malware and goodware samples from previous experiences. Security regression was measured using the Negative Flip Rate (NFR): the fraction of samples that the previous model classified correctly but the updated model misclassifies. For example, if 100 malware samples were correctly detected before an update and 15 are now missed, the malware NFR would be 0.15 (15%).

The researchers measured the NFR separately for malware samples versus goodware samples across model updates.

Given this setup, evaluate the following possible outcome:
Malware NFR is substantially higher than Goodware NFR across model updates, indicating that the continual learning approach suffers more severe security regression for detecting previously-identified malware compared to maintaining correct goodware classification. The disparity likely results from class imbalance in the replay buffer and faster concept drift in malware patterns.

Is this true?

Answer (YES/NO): YES